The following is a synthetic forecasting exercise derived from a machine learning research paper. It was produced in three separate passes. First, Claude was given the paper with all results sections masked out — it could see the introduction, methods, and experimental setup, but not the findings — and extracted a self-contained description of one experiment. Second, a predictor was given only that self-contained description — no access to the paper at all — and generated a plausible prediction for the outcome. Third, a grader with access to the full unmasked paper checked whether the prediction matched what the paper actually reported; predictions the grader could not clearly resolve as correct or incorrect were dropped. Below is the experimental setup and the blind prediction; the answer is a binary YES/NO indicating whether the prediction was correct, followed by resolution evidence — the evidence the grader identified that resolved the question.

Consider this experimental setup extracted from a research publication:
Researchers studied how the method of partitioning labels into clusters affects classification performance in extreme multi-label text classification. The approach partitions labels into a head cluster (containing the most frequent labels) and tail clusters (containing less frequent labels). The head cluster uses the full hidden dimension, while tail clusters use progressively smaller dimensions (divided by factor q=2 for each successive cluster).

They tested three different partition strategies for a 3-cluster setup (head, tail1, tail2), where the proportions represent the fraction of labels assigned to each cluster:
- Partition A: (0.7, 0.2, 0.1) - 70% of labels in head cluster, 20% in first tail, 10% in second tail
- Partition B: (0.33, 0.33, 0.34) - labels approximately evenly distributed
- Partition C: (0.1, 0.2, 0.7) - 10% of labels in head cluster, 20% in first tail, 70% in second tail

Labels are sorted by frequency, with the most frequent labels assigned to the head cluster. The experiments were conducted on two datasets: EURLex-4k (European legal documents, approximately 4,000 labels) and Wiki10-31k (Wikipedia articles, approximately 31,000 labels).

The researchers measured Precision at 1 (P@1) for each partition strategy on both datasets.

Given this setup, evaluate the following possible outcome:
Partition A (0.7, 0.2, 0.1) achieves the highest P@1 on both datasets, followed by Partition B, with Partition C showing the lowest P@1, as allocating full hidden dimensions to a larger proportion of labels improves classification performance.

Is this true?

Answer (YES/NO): YES